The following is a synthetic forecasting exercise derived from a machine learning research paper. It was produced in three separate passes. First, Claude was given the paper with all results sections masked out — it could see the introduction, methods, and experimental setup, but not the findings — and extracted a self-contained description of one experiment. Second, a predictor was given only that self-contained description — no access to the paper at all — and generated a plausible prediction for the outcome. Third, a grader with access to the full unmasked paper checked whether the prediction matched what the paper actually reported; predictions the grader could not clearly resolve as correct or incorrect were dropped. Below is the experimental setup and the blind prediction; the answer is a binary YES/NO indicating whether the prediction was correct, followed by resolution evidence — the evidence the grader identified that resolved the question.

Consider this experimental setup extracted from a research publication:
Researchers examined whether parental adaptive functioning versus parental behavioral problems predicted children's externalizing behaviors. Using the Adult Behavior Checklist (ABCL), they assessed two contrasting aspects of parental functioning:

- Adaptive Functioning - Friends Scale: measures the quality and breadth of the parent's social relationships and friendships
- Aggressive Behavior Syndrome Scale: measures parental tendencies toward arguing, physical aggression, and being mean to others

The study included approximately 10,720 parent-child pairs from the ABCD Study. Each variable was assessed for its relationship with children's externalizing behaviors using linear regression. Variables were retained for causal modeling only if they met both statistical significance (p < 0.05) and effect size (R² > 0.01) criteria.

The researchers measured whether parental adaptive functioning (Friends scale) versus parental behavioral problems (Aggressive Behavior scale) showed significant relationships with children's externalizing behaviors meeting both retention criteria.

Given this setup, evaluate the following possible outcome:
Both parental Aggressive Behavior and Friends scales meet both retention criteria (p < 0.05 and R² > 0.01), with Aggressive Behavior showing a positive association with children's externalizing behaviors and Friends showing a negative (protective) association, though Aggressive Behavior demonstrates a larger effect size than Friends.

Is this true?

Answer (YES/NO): NO